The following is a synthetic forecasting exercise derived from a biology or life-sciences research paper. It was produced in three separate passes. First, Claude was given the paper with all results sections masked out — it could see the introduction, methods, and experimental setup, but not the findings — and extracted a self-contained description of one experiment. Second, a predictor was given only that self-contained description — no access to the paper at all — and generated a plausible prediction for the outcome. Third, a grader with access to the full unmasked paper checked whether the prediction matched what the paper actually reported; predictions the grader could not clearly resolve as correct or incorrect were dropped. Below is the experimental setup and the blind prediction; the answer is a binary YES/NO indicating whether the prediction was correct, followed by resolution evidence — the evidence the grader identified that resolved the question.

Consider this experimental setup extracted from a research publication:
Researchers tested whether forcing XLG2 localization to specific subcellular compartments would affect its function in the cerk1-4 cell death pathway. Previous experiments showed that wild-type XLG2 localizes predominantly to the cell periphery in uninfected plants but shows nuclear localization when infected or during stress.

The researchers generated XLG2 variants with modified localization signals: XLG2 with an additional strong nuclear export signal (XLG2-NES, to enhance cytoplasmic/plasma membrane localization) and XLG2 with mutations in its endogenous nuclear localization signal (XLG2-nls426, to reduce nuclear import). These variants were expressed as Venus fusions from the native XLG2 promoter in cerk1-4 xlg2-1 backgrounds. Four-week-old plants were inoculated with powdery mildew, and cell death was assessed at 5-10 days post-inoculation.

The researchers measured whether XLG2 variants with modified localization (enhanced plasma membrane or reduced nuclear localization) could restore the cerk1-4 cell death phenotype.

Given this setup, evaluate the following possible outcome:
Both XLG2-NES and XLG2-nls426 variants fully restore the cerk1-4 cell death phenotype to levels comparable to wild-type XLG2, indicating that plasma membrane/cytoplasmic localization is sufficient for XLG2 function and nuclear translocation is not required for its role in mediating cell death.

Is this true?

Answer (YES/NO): YES